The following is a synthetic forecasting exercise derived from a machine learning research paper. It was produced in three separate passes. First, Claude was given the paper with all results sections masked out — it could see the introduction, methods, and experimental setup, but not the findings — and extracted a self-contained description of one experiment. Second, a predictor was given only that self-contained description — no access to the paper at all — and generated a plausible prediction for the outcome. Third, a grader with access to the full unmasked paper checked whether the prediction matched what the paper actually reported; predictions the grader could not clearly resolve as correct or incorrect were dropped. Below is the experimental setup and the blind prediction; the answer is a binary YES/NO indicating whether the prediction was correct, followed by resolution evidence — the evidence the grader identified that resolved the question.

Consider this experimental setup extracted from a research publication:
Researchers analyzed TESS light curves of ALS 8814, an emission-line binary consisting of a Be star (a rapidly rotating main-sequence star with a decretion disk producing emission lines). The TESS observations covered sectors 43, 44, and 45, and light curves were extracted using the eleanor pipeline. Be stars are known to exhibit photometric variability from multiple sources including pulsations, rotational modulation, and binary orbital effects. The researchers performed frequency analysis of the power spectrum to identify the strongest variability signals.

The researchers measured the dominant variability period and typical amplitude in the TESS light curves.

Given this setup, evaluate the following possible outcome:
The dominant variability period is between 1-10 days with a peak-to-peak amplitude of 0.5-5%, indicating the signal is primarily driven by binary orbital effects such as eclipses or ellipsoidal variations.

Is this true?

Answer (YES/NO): NO